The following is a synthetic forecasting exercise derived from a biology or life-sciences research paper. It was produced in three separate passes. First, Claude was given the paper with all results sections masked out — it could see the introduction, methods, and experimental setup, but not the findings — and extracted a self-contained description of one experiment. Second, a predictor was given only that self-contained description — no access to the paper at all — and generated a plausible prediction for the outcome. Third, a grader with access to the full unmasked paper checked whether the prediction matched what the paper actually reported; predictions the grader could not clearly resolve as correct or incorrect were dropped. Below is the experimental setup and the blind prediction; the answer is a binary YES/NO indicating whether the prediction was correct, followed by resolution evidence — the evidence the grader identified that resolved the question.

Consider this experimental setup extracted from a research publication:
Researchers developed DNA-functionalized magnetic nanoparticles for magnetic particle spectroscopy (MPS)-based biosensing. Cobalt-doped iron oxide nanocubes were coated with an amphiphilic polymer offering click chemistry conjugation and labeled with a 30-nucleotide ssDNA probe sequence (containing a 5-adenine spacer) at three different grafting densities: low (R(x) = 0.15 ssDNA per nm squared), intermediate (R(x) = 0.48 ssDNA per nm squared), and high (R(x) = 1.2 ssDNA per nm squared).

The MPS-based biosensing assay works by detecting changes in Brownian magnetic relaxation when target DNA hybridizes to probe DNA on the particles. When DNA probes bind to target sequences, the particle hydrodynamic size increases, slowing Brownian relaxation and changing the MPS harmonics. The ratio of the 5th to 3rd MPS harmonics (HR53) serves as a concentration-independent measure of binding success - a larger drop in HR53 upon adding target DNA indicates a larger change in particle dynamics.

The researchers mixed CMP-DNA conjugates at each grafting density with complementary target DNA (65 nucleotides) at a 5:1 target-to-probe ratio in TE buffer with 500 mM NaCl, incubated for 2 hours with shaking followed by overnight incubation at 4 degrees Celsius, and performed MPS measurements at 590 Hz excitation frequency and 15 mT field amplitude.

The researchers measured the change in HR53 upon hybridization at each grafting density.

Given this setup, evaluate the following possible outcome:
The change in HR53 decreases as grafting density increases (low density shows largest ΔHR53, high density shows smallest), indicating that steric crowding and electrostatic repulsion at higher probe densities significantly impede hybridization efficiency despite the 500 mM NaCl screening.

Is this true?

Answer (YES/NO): NO